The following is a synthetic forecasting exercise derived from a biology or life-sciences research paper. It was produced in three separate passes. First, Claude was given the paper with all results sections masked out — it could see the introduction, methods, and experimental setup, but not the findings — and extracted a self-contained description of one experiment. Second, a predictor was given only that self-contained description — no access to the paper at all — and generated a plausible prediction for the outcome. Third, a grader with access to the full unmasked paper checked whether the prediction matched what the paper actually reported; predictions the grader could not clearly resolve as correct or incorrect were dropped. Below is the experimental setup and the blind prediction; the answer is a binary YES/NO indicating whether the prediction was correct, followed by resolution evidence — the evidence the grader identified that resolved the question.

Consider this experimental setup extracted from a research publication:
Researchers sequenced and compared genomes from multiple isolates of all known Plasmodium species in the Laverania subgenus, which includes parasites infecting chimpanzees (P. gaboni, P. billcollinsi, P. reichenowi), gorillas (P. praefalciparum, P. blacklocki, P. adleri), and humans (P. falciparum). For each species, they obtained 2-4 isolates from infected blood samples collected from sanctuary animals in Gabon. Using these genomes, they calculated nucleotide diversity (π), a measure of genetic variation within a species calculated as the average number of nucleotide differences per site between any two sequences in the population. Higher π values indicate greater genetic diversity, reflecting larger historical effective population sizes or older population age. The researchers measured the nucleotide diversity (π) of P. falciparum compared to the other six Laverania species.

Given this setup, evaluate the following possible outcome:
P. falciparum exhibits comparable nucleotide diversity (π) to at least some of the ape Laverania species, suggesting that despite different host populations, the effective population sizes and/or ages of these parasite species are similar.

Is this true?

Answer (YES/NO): NO